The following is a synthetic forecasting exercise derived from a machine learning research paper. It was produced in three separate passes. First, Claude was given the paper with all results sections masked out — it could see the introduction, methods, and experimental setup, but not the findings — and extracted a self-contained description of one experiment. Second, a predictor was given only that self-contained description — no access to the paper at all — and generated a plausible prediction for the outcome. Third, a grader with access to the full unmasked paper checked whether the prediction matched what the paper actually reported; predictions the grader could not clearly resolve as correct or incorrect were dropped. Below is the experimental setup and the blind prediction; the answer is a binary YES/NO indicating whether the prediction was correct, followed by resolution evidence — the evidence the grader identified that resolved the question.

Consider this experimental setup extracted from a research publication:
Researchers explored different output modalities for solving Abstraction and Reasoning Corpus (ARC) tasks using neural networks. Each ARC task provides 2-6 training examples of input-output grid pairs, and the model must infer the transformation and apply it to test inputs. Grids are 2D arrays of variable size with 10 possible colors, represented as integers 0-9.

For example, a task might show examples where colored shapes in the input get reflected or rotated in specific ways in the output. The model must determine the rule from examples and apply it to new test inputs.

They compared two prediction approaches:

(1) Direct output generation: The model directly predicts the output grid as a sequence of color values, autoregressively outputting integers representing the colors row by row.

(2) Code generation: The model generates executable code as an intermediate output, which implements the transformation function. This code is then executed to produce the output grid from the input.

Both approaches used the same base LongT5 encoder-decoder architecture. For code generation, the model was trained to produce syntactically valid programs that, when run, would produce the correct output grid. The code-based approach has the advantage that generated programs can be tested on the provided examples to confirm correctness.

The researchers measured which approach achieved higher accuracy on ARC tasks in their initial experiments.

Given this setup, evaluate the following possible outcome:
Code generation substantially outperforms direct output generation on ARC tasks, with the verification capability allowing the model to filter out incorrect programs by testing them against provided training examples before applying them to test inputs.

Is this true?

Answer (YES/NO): NO